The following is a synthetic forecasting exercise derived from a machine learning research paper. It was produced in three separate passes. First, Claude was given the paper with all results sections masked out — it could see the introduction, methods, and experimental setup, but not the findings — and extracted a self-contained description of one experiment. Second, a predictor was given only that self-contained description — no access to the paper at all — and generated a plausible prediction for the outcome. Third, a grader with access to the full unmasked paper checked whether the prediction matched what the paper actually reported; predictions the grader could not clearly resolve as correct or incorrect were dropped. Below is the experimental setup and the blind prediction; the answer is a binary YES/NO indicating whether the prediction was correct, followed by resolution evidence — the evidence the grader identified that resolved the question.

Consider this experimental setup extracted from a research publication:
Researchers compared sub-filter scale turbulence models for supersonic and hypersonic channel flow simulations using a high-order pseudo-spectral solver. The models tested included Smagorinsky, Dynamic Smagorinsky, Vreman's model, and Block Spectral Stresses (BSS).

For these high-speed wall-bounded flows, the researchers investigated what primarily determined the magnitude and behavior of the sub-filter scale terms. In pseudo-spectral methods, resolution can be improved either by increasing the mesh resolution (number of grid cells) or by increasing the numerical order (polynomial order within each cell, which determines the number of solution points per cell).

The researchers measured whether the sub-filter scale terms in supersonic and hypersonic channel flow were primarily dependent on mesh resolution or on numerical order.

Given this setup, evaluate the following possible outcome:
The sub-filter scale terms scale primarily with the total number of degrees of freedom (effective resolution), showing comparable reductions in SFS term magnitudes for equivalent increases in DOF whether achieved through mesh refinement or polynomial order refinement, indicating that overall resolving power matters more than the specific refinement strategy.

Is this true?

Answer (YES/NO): NO